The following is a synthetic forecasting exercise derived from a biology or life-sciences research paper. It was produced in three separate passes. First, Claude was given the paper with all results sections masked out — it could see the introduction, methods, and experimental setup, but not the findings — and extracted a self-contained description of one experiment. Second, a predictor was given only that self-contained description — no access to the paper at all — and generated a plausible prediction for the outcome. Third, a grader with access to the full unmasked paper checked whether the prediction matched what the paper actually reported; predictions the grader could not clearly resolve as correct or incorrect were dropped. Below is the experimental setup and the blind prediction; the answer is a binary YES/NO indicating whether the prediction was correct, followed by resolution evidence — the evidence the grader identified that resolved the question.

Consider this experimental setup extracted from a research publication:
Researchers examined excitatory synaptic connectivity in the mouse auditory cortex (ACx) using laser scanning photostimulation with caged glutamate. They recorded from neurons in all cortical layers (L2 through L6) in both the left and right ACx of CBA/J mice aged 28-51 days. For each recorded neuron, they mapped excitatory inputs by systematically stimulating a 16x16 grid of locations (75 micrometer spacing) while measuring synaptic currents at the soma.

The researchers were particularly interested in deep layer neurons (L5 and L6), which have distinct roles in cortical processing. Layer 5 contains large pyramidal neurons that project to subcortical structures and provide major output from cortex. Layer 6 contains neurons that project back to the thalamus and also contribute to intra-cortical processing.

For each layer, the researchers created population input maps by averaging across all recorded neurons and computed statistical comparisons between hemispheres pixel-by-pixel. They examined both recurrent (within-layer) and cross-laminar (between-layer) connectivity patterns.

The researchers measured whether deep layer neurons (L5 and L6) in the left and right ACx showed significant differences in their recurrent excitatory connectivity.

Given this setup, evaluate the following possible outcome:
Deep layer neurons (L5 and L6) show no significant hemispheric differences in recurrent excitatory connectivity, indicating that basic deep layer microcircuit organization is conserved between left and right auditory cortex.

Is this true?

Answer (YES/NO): NO